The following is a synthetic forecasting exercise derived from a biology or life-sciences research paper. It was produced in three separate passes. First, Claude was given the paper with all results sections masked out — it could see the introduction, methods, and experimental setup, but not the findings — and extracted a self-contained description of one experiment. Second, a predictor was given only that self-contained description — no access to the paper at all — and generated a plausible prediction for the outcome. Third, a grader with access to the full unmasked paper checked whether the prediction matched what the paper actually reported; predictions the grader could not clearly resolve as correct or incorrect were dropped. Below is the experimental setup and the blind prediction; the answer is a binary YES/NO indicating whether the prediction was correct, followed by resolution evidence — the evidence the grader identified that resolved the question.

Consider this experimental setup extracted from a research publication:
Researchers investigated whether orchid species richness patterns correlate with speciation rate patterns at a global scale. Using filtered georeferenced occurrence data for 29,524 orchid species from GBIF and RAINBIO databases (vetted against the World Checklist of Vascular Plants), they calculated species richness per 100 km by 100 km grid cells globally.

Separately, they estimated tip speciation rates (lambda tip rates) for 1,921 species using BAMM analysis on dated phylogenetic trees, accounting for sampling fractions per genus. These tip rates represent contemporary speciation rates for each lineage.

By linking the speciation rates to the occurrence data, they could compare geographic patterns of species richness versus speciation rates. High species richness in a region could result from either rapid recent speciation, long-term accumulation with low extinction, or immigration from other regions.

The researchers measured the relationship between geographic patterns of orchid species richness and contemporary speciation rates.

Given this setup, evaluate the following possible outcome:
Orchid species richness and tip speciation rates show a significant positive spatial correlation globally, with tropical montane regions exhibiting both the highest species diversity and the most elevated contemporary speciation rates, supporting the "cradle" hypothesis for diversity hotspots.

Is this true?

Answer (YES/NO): NO